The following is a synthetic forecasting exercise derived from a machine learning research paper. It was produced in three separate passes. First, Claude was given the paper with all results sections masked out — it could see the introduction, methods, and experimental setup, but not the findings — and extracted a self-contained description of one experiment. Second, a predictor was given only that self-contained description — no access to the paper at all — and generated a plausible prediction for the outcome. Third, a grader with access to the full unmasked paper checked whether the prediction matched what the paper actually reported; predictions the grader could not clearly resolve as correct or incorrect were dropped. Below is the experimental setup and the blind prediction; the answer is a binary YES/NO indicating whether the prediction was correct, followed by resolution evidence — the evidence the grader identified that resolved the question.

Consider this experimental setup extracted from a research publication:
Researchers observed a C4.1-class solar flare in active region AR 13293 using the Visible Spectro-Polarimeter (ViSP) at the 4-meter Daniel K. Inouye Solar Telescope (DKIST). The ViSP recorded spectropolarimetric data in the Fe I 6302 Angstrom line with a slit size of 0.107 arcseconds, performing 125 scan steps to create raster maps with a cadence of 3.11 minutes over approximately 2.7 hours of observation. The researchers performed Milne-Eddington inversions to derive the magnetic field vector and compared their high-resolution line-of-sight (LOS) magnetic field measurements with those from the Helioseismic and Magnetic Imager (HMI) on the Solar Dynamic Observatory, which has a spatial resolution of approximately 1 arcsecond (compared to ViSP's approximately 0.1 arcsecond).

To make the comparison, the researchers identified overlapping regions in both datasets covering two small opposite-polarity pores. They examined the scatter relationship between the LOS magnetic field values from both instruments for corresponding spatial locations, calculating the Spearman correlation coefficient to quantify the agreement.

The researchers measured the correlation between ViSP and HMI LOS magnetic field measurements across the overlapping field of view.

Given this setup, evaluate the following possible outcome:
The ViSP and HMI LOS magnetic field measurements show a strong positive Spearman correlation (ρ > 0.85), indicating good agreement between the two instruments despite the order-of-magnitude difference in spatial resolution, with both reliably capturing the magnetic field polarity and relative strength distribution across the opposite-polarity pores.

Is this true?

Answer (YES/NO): YES